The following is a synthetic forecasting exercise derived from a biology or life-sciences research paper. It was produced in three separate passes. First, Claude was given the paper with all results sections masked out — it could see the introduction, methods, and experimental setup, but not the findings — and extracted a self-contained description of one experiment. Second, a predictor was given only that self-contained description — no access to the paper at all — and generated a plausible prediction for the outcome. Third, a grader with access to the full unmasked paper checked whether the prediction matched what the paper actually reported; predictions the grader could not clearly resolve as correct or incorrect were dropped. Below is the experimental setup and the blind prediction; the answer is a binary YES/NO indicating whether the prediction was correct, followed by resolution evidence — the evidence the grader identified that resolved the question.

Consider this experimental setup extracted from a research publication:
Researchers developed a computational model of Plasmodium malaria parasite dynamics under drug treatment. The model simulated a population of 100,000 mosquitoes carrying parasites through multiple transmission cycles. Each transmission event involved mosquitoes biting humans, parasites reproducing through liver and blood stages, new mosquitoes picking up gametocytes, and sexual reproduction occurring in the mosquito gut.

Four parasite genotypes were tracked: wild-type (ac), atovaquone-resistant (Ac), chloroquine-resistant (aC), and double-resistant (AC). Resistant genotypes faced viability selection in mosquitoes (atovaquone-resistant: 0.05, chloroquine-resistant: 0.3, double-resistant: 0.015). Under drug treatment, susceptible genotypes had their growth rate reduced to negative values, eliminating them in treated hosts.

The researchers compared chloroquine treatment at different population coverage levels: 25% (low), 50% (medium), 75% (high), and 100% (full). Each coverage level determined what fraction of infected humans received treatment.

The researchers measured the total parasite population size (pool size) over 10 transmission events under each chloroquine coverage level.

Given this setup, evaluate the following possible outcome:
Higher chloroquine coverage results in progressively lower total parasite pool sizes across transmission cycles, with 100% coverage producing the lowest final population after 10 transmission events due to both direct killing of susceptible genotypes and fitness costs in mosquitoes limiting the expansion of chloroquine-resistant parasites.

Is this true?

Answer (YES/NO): YES